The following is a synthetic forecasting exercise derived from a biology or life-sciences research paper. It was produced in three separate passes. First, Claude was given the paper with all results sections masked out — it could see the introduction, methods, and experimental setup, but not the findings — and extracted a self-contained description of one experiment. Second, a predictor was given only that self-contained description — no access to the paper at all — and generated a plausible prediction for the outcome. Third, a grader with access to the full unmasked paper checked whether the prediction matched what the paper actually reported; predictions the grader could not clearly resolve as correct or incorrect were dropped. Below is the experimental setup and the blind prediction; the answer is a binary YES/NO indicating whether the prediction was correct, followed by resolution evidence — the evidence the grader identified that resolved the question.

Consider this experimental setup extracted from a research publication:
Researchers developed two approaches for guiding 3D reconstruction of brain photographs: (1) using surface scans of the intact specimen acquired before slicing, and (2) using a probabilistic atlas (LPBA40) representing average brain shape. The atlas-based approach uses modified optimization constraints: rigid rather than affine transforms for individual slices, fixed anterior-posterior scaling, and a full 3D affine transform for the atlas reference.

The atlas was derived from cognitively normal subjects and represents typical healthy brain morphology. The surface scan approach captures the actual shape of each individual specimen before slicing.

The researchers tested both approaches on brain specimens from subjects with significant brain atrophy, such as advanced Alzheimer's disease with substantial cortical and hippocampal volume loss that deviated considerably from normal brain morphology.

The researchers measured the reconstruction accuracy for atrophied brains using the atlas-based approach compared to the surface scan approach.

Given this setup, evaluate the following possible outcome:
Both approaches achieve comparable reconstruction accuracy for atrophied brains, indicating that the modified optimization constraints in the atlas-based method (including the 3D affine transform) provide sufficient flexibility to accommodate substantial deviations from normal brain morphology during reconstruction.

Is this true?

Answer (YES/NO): NO